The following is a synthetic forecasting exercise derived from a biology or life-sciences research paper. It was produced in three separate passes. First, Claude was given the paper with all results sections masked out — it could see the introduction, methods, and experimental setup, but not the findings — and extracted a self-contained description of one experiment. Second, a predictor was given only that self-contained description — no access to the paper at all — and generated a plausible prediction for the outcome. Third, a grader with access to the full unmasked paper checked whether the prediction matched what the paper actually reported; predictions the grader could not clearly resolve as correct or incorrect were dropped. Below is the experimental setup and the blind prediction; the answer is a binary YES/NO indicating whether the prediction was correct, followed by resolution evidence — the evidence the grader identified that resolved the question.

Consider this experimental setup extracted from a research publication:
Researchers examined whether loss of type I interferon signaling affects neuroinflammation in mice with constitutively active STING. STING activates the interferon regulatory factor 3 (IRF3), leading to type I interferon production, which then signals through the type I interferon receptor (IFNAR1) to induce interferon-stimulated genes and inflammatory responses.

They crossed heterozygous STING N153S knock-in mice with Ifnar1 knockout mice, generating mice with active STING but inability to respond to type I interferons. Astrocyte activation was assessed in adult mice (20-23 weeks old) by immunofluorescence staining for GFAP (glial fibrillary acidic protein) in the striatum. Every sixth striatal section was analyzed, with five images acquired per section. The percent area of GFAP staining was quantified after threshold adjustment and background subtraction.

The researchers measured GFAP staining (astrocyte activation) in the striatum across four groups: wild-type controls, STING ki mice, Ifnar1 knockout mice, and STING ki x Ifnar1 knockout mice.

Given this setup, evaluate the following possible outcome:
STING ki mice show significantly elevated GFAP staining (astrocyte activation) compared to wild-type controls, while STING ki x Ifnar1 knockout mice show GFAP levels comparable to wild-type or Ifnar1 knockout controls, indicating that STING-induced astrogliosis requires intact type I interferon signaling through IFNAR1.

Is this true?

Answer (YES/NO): NO